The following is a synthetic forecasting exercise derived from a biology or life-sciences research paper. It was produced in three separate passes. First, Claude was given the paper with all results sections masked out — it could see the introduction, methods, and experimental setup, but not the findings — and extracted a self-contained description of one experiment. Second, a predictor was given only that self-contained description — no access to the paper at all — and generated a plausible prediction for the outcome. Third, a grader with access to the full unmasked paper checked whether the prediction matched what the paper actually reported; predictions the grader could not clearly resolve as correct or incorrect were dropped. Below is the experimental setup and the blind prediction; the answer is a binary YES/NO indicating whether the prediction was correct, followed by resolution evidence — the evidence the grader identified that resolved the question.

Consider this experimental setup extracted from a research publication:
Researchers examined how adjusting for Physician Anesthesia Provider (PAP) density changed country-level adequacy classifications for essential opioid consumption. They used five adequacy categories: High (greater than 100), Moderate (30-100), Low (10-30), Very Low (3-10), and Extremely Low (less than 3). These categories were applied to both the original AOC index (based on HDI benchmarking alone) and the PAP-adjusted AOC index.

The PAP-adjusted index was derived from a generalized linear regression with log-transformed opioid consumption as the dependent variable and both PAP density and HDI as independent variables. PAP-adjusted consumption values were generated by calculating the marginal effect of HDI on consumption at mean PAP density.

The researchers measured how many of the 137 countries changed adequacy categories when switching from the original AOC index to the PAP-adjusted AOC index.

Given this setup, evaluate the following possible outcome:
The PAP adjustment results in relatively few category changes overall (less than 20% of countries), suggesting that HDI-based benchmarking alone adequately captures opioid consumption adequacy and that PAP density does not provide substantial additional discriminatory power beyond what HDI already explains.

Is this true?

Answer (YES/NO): NO